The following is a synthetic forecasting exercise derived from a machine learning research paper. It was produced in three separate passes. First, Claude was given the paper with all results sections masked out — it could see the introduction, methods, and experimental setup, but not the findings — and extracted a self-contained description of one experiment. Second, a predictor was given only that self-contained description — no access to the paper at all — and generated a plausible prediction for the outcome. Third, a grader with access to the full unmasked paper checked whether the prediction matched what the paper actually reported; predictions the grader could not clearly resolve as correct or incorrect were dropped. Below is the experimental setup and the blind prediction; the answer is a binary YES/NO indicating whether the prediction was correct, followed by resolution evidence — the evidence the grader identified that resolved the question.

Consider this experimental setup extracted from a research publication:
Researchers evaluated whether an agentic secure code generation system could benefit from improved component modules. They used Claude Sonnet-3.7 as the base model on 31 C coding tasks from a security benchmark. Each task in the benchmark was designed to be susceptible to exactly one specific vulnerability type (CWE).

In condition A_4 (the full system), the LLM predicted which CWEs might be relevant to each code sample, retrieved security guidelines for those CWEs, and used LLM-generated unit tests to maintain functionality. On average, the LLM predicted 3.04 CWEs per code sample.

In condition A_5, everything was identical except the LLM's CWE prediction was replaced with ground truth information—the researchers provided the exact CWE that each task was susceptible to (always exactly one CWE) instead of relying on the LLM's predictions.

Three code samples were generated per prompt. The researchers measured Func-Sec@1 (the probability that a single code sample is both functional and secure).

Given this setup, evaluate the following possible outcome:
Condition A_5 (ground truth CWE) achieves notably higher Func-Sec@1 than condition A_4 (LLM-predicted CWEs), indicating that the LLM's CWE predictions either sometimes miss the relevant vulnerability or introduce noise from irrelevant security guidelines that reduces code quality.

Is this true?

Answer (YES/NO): YES